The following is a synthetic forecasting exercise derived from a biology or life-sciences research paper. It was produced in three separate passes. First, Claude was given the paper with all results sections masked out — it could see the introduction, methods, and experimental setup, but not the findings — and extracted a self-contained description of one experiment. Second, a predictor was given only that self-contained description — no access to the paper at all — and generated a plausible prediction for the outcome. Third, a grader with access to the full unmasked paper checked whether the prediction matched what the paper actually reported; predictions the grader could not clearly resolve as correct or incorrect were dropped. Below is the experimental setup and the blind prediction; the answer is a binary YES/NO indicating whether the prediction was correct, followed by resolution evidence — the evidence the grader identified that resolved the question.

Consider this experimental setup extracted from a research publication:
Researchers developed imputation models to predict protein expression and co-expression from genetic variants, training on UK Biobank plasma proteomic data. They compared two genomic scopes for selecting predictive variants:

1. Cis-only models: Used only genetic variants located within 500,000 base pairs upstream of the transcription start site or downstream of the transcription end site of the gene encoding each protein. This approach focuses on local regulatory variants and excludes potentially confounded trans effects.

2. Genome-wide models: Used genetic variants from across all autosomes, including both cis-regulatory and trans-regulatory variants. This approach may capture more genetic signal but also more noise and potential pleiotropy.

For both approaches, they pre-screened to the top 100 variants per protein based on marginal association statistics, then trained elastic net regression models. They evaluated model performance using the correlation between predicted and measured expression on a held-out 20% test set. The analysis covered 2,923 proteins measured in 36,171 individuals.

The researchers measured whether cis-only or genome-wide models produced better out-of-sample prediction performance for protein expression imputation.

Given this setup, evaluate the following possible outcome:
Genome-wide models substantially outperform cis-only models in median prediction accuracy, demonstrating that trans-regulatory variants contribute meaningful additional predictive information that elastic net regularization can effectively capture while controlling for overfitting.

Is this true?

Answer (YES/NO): YES